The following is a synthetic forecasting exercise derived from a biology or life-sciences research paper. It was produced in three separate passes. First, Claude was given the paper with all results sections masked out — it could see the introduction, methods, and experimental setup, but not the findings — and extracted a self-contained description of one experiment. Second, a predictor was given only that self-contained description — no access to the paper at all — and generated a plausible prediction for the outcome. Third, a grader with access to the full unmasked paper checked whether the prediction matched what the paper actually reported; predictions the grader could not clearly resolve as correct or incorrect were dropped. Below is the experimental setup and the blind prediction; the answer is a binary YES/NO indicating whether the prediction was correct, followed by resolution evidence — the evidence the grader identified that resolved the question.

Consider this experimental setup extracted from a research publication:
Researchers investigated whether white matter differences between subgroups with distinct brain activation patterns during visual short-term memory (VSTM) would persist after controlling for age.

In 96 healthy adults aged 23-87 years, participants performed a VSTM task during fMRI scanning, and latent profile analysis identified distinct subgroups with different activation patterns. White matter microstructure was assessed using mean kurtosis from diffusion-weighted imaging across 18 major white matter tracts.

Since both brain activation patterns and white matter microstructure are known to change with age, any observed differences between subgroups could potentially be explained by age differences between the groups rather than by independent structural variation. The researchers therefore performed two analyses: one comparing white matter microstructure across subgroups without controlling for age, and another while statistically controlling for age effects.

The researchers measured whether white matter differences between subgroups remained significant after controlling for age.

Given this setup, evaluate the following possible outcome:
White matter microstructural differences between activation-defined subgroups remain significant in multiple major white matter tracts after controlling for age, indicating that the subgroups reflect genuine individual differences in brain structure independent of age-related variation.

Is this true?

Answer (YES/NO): YES